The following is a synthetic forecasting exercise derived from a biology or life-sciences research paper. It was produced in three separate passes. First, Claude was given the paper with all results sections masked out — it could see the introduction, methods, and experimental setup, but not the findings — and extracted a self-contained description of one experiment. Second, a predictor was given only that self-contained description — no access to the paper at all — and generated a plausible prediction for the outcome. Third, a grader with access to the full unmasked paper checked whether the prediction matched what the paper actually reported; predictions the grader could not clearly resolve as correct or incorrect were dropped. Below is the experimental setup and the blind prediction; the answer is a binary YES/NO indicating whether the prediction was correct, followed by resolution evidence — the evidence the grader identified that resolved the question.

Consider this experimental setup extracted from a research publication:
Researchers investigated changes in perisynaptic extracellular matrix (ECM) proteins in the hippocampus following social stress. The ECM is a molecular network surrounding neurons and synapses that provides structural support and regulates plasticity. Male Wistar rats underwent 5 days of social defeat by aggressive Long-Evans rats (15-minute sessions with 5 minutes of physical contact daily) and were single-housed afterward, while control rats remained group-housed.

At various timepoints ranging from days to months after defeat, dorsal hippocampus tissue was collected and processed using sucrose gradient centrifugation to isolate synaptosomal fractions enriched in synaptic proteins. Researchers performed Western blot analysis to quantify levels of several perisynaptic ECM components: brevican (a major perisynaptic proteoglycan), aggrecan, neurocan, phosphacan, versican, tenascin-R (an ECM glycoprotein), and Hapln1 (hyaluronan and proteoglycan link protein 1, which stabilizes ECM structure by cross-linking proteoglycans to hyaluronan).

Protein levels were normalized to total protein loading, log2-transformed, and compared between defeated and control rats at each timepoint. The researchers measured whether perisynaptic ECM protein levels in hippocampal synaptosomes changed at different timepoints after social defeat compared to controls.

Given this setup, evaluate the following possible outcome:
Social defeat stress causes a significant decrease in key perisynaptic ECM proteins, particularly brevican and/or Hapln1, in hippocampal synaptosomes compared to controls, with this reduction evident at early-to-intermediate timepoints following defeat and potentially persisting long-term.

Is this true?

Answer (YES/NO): NO